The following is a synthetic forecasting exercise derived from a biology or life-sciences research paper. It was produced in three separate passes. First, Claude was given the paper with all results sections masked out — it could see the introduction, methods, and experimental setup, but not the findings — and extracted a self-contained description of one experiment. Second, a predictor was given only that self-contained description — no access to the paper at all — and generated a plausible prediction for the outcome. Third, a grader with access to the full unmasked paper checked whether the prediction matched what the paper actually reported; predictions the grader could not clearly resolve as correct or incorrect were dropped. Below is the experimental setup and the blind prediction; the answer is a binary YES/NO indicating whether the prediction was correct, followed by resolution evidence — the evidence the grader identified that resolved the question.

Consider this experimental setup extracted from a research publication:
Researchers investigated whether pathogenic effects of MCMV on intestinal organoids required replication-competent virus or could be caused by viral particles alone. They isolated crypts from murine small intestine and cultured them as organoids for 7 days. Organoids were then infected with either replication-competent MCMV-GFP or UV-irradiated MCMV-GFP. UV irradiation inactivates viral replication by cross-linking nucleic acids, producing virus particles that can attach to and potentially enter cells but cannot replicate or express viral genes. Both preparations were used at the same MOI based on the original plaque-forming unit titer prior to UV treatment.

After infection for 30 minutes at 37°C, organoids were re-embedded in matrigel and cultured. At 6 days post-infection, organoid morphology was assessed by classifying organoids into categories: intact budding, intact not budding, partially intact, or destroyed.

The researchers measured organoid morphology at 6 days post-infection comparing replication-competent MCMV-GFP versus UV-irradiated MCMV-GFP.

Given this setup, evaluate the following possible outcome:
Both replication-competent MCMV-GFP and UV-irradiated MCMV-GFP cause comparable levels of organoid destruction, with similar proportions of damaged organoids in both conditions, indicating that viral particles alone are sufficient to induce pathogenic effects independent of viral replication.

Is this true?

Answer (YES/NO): NO